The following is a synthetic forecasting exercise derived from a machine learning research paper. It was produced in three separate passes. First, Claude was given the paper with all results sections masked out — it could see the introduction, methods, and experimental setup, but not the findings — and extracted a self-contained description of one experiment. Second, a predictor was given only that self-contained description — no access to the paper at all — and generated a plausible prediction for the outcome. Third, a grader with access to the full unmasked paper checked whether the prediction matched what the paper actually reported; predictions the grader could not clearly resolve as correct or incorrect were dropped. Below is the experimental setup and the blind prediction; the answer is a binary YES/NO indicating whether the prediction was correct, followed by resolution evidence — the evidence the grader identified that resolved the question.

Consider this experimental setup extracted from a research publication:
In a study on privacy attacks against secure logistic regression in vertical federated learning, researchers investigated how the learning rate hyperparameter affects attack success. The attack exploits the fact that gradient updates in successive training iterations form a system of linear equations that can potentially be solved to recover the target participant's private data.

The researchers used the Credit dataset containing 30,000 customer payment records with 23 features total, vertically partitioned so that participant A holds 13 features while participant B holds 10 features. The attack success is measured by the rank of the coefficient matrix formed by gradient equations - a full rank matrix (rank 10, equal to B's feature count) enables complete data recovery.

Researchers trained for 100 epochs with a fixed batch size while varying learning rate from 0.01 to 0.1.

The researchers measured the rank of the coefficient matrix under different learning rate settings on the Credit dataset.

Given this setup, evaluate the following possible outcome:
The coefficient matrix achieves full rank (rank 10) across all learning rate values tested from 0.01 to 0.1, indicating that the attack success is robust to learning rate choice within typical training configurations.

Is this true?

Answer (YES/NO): NO